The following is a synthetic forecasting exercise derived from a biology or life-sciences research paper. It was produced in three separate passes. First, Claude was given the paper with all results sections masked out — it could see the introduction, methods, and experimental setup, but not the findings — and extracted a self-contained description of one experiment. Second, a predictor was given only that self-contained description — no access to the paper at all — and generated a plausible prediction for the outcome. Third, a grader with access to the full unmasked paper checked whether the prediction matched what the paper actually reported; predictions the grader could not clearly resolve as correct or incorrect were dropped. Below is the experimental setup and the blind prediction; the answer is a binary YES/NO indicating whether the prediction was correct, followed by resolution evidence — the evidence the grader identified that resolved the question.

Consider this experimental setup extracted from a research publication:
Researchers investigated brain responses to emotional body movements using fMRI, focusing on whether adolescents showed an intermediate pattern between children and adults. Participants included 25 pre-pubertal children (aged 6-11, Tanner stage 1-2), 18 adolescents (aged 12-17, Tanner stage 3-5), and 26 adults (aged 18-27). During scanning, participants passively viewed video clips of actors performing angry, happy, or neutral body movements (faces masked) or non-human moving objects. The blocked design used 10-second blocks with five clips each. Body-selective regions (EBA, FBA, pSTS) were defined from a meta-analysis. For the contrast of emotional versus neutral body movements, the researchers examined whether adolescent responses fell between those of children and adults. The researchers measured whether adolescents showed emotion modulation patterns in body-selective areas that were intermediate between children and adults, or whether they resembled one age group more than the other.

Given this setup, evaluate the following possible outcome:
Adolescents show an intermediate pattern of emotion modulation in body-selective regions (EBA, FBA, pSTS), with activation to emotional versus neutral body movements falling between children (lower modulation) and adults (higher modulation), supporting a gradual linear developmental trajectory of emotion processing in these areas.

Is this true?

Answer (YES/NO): NO